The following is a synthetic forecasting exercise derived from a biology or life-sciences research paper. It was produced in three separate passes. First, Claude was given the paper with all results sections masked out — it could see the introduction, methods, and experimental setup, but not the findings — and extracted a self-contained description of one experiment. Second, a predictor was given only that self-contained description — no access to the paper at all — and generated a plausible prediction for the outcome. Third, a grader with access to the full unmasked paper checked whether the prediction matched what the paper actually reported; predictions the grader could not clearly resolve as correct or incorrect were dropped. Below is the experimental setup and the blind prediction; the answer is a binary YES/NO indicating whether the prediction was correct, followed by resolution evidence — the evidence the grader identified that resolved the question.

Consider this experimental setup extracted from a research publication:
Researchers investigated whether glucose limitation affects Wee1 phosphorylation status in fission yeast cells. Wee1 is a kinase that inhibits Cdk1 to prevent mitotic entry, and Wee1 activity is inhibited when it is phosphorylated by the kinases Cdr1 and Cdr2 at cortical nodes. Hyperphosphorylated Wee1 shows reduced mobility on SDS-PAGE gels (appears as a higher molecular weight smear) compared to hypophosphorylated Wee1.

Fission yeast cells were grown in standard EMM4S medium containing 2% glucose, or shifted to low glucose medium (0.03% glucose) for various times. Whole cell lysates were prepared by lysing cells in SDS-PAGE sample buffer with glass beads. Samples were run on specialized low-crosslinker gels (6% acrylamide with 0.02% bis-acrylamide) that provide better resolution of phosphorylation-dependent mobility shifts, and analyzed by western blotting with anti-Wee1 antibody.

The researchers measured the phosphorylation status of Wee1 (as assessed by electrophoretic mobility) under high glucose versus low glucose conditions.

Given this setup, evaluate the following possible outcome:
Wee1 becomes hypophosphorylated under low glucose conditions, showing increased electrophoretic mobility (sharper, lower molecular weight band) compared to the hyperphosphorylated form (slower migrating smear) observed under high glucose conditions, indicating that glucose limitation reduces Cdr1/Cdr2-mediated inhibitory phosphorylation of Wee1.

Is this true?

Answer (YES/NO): YES